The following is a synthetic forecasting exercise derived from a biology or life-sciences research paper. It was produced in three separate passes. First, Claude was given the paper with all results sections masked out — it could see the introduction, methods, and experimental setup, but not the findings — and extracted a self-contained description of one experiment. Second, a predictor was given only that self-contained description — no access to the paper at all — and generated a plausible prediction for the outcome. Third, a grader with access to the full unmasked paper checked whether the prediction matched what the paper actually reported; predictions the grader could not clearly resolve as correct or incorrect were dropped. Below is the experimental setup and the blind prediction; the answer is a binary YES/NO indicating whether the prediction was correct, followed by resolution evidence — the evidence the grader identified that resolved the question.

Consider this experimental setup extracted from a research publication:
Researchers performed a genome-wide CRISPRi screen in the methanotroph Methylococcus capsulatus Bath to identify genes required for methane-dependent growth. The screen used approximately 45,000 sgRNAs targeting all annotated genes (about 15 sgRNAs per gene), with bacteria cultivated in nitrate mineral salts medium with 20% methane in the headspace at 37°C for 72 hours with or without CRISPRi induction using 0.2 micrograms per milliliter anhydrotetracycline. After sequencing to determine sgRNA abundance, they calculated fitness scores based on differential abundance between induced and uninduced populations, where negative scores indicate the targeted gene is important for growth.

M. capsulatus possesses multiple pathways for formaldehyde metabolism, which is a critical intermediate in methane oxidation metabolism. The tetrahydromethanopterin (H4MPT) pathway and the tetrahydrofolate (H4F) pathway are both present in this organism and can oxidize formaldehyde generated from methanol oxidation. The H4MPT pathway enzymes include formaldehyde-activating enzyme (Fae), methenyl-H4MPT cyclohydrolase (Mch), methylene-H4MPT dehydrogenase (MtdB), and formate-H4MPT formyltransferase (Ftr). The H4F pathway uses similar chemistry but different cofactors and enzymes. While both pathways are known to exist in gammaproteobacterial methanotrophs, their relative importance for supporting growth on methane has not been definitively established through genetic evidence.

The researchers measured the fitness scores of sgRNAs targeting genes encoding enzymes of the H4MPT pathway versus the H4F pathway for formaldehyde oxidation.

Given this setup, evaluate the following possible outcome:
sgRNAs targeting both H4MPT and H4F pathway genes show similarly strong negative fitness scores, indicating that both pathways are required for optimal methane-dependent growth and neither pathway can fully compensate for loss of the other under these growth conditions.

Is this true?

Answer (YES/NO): NO